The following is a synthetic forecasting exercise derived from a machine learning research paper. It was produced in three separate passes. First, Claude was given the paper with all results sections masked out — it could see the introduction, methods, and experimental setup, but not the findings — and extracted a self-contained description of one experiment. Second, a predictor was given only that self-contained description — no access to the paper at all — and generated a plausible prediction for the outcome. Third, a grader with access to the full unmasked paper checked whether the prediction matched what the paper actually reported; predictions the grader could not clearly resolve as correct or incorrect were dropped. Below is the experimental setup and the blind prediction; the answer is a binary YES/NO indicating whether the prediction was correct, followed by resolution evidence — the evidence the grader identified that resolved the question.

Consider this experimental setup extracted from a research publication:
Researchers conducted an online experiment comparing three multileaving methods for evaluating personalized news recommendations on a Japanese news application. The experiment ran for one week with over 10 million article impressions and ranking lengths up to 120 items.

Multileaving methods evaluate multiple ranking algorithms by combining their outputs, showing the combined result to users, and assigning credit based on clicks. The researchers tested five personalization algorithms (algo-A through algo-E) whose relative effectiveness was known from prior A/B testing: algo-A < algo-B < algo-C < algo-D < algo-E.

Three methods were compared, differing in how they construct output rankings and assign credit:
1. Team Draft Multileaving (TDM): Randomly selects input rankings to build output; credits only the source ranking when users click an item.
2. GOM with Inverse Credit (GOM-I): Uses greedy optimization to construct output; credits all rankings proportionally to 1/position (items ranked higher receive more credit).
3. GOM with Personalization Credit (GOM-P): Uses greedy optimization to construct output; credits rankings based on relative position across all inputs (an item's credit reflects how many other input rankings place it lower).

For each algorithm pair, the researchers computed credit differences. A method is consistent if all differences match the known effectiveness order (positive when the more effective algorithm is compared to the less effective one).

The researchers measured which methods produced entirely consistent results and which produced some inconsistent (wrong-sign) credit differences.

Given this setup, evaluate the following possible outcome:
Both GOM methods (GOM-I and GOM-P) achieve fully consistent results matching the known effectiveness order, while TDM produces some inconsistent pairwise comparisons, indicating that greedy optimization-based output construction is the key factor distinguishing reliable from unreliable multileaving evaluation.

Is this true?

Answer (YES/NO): NO